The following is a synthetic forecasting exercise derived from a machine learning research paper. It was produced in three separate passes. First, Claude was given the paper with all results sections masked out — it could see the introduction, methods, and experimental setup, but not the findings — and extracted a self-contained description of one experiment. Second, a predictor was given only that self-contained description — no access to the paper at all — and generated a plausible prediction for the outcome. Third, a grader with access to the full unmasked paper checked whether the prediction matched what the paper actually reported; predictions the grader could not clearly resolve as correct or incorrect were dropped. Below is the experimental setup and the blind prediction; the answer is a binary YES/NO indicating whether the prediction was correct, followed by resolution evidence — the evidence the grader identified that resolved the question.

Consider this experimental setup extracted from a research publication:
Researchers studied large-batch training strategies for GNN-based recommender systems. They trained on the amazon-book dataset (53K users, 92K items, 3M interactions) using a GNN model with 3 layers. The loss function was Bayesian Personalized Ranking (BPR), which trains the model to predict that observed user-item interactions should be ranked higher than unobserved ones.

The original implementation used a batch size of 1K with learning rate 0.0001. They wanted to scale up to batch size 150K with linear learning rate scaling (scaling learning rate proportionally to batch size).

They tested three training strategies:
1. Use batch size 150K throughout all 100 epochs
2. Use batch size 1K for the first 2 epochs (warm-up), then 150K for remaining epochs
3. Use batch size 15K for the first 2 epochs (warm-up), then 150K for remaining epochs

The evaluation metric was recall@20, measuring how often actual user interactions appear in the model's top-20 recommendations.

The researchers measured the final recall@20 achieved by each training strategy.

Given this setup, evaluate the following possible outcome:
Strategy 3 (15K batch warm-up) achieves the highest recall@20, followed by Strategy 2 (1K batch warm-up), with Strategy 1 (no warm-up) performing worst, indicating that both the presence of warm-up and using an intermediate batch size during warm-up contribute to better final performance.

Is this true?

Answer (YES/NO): NO